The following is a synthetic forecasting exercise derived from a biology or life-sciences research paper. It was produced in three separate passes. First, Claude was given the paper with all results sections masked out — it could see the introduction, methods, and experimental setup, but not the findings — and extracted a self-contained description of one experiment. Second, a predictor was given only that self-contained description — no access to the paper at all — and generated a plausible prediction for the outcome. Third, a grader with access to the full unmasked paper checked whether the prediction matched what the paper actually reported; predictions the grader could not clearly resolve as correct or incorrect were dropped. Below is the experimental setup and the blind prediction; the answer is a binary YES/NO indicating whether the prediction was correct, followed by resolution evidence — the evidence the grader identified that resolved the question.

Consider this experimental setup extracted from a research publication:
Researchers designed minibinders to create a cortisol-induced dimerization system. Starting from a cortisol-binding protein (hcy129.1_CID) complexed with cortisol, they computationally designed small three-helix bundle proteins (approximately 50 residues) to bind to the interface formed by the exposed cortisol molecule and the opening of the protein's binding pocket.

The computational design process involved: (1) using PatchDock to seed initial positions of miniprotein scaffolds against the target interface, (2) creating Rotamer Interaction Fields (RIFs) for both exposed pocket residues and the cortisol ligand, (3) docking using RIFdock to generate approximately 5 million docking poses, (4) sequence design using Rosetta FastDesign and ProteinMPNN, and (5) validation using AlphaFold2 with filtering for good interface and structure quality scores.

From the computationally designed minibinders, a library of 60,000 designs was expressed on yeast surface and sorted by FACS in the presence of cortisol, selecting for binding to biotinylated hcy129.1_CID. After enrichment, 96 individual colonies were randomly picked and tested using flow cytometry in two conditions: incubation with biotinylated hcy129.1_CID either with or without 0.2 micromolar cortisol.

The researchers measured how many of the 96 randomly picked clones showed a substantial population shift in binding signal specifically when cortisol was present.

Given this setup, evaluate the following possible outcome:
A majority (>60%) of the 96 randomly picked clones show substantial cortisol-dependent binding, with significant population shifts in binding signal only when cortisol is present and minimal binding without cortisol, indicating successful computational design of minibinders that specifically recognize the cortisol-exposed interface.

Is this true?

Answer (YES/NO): NO